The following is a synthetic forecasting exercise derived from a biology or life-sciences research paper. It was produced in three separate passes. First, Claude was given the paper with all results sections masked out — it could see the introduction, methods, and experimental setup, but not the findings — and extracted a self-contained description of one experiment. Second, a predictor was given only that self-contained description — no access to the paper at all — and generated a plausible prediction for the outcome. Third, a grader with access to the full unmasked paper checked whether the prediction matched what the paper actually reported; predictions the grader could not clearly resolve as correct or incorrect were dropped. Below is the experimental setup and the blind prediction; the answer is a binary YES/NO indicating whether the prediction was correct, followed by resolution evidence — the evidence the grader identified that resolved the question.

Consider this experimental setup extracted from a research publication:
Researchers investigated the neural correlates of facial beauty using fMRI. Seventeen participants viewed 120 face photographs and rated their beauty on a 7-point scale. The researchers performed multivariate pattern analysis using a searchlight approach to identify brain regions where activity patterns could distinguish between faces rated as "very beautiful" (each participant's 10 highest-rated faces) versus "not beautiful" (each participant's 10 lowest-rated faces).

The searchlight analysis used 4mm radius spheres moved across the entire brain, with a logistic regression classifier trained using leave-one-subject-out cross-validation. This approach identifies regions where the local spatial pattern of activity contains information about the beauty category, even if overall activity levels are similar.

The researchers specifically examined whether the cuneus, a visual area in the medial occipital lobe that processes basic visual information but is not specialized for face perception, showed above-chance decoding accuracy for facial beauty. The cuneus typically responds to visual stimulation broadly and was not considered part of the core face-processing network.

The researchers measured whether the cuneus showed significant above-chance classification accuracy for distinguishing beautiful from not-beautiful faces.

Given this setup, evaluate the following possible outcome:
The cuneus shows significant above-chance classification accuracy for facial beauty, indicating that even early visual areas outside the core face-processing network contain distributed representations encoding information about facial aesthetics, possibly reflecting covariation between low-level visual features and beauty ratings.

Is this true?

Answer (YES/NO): YES